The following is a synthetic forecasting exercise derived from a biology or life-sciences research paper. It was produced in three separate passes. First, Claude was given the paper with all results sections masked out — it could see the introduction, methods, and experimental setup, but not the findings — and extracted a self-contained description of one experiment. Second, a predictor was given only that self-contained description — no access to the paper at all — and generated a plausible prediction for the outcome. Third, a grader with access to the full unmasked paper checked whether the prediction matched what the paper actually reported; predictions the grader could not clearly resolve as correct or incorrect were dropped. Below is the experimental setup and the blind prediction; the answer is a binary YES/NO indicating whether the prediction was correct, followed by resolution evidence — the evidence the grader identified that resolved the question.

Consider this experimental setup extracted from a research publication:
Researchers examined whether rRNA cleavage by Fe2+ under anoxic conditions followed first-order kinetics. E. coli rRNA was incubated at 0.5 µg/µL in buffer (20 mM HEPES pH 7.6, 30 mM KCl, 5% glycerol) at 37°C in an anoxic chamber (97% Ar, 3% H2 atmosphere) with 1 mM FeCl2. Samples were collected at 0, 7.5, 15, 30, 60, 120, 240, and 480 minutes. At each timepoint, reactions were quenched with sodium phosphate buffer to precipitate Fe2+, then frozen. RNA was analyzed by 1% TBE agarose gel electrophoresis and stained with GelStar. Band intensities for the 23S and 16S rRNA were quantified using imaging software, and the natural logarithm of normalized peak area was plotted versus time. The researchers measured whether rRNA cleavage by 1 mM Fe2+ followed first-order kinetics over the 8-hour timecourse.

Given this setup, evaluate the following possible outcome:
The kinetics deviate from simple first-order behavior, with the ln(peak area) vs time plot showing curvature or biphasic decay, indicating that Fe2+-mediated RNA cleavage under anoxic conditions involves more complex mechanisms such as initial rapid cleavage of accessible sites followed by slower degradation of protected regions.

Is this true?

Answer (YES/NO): NO